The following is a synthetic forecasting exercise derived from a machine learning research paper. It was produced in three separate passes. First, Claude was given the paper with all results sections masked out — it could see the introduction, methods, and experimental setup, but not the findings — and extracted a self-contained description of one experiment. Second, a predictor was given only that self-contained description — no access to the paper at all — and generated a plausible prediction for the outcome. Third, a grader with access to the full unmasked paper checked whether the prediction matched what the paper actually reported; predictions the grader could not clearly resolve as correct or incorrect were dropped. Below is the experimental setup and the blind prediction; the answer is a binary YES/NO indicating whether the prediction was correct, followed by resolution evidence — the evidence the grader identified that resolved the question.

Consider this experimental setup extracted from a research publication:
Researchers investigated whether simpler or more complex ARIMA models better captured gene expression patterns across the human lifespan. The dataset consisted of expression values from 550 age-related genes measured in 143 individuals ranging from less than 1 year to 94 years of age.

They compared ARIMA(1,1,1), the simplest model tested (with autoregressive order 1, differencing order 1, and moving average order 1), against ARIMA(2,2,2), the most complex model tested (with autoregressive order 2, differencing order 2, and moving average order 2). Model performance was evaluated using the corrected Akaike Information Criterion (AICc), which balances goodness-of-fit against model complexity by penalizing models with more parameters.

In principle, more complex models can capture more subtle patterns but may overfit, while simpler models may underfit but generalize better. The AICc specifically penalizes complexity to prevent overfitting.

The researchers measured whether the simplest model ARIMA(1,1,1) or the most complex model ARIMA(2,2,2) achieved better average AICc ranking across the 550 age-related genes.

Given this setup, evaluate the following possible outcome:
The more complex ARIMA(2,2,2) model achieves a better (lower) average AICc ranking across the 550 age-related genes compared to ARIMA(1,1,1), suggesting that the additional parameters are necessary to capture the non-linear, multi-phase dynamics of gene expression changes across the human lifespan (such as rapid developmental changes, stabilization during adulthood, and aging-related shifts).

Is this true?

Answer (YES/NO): NO